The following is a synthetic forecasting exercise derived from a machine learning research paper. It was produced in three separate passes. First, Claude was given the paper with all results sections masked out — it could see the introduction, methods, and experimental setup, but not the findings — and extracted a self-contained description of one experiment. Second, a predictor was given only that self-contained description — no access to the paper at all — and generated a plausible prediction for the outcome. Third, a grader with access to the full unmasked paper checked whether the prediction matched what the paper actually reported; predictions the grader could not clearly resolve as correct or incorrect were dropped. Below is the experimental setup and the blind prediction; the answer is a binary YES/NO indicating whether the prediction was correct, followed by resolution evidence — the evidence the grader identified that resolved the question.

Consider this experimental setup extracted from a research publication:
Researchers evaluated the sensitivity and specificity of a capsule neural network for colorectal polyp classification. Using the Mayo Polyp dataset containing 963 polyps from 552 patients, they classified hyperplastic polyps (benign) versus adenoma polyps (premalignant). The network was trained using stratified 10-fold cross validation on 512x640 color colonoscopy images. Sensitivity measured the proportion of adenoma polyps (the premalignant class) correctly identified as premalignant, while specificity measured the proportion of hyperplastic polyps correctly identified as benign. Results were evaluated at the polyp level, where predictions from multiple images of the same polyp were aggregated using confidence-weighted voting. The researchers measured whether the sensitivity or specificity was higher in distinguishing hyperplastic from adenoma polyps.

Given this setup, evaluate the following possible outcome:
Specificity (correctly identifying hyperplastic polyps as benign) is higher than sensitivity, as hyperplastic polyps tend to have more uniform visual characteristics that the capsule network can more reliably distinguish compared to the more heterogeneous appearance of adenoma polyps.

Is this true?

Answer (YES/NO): NO